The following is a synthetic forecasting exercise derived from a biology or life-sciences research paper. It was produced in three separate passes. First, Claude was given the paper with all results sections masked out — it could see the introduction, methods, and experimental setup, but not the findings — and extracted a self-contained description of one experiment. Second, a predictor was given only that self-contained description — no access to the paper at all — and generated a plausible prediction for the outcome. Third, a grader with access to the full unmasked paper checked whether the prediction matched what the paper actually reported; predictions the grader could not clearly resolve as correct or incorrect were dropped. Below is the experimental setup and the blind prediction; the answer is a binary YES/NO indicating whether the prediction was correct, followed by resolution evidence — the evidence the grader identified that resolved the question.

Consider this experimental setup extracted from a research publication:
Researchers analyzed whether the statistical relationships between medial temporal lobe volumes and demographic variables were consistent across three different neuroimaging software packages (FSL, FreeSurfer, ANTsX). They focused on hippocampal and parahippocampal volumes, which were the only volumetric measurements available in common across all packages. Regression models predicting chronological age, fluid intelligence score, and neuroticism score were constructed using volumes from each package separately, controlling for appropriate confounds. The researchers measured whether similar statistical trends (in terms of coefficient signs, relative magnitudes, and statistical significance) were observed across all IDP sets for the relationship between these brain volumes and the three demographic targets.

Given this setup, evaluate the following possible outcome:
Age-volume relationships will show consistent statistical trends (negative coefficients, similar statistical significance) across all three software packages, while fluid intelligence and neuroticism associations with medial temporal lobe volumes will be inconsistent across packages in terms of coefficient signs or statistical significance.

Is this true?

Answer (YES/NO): NO